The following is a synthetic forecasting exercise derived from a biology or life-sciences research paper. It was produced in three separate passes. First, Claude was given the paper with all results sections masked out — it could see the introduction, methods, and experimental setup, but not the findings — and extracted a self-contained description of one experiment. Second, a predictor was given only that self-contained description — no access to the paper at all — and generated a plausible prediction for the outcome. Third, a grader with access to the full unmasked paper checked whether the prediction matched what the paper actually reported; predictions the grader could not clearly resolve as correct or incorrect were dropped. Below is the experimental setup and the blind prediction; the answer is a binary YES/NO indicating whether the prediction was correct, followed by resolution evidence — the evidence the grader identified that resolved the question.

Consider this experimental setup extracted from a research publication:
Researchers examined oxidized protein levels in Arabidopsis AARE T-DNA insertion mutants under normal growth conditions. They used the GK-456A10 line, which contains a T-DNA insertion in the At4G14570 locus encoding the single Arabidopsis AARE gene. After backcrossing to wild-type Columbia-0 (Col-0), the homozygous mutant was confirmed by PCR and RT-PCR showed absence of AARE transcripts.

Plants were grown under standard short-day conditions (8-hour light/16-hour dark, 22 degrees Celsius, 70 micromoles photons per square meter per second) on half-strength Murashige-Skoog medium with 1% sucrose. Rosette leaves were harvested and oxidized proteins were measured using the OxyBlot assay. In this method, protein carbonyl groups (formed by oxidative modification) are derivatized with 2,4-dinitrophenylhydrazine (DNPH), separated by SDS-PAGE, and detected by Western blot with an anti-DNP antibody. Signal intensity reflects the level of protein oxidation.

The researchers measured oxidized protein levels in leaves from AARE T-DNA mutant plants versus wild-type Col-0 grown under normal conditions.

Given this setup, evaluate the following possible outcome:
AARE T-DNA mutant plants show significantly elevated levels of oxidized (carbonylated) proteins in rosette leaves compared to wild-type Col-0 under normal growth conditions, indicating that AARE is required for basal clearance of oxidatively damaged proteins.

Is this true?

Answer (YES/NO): YES